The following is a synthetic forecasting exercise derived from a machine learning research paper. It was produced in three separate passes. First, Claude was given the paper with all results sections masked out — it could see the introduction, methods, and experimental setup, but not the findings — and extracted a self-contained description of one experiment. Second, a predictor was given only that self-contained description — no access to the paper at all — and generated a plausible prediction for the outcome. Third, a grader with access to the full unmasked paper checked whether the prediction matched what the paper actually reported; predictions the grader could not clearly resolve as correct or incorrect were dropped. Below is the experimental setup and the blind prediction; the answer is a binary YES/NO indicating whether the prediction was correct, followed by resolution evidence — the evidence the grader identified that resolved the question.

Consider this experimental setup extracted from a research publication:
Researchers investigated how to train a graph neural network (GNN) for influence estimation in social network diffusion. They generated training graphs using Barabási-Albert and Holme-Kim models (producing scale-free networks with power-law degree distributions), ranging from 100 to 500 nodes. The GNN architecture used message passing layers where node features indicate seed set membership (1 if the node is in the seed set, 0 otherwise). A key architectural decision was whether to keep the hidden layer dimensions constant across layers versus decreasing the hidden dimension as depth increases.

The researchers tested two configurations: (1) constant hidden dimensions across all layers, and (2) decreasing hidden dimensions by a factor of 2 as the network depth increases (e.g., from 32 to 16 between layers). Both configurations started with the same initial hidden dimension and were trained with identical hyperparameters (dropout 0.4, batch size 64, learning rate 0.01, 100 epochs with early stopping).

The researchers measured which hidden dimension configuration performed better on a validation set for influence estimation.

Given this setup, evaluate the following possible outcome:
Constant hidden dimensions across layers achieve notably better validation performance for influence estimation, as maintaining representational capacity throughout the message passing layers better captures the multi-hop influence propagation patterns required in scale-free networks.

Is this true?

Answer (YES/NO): NO